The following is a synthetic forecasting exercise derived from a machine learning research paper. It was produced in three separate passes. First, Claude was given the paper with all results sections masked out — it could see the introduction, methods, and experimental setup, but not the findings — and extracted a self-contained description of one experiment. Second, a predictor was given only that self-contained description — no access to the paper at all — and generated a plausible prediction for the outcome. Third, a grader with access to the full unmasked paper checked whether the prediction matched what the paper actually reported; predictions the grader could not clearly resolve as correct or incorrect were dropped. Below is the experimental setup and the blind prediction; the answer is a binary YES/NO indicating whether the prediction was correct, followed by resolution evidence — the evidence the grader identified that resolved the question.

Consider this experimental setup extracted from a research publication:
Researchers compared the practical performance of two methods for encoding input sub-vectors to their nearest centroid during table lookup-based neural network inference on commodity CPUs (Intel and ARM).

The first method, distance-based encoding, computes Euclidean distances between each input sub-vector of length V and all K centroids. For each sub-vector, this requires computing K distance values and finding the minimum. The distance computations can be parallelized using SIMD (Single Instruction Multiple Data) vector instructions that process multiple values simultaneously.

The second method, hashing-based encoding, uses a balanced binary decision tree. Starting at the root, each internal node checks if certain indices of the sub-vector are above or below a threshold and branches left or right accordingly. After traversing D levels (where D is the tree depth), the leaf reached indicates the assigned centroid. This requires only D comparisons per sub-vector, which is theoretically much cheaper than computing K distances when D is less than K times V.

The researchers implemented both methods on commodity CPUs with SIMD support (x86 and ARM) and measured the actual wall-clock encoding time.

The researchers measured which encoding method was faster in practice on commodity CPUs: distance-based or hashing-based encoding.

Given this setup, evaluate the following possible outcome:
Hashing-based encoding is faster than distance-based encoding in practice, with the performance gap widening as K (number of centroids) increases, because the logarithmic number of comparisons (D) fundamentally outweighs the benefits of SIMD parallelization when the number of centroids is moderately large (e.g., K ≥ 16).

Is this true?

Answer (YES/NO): NO